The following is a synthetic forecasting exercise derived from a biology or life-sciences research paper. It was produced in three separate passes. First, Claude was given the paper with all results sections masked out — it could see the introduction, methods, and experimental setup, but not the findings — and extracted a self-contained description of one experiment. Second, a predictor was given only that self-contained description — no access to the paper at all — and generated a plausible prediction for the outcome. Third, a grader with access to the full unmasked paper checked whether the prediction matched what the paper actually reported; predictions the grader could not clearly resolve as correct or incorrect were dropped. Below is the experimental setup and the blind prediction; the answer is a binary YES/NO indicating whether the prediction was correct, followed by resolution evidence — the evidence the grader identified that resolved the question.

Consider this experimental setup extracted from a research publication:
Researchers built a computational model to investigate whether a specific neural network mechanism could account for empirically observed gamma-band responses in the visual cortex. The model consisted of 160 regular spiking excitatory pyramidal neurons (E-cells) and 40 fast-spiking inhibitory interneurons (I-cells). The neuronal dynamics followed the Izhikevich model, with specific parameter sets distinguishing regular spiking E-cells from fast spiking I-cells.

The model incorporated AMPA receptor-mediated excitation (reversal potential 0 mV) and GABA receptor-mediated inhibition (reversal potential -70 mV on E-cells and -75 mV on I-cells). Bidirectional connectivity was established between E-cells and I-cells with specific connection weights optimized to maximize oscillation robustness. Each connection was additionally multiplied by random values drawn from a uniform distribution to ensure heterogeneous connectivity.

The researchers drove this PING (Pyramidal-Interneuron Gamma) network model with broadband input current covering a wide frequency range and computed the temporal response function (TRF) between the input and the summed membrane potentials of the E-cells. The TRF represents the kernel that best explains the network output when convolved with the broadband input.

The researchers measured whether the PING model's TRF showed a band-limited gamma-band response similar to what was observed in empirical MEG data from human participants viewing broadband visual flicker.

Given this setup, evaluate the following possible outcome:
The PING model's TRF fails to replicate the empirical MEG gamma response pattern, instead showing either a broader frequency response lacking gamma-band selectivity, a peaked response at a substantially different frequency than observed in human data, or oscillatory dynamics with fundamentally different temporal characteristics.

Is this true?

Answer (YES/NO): NO